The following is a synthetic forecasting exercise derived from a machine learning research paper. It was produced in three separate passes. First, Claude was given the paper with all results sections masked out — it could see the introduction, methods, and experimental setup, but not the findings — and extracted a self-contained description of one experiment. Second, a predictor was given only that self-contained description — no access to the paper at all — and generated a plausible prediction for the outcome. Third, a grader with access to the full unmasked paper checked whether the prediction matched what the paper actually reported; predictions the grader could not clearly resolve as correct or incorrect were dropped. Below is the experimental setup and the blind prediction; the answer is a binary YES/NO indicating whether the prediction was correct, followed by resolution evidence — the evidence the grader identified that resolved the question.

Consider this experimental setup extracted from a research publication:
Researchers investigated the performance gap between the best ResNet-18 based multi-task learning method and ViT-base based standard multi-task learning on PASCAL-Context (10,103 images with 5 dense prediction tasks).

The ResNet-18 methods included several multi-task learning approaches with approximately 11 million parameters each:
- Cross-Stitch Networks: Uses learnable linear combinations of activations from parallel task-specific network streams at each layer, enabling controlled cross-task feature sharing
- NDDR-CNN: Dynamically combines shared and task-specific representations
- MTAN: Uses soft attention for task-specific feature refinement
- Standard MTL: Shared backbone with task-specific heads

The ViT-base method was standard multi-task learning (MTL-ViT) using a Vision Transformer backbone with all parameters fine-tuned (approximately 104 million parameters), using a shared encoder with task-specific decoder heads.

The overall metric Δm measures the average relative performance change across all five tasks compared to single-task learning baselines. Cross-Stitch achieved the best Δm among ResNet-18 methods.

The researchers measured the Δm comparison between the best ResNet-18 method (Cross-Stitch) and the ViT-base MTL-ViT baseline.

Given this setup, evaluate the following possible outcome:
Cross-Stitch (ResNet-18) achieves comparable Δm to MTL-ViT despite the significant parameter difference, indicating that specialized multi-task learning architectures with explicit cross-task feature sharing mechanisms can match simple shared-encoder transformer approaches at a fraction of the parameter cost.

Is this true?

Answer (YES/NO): NO